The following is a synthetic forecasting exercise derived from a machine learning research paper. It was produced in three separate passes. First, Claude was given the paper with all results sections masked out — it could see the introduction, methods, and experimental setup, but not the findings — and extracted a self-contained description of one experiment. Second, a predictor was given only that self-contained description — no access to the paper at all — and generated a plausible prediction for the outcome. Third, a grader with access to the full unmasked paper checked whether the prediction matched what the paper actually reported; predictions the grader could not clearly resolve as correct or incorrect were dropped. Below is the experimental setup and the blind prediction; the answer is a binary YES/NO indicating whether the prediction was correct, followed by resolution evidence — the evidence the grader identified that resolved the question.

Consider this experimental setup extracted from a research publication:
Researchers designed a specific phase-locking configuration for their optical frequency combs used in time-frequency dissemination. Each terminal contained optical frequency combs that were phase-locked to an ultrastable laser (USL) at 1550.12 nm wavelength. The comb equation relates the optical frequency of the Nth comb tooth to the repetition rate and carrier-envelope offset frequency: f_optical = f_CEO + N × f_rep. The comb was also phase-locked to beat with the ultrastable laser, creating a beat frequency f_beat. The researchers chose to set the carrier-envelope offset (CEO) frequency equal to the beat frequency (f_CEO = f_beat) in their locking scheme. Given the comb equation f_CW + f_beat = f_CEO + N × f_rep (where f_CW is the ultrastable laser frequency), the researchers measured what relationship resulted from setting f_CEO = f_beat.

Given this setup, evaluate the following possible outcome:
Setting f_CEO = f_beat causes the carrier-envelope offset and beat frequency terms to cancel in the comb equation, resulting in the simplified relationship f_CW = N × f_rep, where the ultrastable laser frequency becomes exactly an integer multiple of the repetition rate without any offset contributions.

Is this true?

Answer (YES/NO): YES